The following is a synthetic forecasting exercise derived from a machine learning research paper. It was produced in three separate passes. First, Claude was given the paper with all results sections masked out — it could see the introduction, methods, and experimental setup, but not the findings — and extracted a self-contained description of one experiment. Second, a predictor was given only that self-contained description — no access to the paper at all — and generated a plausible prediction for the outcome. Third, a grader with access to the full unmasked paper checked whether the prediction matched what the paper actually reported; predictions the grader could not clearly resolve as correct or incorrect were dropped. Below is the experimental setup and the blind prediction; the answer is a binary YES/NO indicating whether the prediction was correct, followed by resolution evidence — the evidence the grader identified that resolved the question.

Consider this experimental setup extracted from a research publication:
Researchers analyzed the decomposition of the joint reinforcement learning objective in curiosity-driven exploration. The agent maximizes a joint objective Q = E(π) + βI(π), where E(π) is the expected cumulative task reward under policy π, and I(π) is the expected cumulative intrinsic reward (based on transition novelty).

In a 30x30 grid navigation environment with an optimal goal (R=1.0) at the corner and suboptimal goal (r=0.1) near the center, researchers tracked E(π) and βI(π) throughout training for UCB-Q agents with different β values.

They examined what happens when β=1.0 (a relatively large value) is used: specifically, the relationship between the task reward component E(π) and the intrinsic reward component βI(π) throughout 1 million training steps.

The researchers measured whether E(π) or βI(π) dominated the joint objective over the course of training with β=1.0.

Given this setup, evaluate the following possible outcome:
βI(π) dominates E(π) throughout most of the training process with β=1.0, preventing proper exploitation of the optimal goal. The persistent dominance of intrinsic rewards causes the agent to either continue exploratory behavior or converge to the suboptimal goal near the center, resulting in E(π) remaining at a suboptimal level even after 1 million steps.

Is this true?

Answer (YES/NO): YES